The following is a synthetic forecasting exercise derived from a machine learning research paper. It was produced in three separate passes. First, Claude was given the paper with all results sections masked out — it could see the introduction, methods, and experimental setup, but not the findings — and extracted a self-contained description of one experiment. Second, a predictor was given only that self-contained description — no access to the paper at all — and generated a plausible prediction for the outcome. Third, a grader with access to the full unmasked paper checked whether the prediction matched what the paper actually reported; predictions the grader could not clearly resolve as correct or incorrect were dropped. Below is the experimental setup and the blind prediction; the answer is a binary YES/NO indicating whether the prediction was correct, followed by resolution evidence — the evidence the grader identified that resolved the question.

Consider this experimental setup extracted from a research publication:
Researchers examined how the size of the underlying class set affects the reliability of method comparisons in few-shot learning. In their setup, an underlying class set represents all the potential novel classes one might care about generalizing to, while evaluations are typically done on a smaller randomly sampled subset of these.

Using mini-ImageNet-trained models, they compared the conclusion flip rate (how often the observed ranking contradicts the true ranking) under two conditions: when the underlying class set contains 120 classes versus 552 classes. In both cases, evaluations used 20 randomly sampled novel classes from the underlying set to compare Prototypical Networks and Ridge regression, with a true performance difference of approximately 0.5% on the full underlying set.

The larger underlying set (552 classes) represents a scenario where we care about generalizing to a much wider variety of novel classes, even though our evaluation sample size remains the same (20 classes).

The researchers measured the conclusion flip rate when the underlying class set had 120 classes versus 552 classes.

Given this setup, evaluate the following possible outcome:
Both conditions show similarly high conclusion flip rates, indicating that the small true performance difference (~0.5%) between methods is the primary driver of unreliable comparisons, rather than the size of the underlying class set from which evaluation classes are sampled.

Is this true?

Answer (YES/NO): NO